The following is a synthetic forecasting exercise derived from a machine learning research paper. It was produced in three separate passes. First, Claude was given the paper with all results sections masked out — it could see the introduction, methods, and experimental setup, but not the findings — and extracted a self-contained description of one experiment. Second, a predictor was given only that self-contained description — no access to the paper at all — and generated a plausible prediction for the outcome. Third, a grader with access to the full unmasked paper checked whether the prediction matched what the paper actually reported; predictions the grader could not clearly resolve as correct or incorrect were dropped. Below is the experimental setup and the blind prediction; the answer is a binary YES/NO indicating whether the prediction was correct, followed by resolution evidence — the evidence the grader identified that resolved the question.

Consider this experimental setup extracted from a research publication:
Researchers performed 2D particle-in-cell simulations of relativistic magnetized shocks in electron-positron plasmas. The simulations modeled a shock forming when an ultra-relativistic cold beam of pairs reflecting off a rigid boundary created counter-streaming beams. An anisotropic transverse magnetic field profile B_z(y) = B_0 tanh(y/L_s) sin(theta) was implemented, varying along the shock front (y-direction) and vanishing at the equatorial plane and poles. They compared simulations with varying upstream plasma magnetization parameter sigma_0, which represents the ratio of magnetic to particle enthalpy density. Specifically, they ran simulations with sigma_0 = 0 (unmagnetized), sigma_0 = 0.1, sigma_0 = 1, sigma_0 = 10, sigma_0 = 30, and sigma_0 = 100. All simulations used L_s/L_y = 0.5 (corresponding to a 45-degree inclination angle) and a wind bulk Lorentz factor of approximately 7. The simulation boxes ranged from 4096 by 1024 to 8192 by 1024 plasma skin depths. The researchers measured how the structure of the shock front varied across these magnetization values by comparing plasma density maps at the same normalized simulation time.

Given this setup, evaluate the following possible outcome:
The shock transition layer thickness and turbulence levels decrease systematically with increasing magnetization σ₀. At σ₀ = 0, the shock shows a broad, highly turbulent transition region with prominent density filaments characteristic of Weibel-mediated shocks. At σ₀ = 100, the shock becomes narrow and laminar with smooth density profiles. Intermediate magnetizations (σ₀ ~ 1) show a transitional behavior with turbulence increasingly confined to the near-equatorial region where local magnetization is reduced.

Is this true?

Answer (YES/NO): NO